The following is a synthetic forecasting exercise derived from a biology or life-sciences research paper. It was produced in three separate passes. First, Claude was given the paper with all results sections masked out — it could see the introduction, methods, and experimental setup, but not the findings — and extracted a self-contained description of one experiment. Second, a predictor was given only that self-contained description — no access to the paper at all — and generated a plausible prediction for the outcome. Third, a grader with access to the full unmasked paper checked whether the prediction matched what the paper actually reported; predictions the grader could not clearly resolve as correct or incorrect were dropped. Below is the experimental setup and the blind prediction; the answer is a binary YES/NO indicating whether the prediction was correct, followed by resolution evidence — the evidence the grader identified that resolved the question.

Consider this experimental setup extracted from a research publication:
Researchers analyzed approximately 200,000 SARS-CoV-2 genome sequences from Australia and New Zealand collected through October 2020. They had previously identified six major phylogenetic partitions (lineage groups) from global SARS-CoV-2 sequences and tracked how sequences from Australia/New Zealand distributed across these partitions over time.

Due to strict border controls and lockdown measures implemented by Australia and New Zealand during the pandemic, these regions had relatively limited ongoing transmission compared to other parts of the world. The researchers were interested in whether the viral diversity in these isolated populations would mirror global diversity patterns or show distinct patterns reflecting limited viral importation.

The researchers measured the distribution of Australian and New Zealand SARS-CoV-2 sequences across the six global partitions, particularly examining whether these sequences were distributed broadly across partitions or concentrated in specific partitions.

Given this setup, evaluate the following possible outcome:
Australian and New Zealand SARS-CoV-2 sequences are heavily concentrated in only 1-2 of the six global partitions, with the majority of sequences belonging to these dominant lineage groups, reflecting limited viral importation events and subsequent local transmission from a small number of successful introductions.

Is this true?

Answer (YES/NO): YES